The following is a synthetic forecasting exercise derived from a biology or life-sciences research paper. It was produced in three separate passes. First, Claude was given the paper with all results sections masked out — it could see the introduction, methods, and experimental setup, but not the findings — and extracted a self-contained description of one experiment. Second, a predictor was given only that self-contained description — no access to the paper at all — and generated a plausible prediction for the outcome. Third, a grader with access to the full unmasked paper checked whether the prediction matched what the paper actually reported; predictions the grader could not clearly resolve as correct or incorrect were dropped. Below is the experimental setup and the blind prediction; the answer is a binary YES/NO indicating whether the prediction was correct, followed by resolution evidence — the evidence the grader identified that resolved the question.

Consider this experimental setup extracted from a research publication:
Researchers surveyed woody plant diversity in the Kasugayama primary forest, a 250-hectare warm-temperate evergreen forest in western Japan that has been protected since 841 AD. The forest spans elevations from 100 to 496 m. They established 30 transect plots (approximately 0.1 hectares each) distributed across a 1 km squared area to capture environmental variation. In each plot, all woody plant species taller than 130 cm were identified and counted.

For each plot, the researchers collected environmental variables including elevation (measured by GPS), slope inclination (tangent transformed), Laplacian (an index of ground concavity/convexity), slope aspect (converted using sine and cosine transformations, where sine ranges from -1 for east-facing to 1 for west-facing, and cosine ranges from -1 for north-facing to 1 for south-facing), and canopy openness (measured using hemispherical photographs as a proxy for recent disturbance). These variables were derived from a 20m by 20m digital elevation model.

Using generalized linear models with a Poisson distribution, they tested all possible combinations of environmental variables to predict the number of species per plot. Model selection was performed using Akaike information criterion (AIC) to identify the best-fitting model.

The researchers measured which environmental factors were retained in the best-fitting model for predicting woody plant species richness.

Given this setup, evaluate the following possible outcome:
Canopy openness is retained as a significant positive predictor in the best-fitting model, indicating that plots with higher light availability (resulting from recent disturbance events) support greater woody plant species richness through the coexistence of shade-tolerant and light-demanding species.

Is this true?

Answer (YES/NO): NO